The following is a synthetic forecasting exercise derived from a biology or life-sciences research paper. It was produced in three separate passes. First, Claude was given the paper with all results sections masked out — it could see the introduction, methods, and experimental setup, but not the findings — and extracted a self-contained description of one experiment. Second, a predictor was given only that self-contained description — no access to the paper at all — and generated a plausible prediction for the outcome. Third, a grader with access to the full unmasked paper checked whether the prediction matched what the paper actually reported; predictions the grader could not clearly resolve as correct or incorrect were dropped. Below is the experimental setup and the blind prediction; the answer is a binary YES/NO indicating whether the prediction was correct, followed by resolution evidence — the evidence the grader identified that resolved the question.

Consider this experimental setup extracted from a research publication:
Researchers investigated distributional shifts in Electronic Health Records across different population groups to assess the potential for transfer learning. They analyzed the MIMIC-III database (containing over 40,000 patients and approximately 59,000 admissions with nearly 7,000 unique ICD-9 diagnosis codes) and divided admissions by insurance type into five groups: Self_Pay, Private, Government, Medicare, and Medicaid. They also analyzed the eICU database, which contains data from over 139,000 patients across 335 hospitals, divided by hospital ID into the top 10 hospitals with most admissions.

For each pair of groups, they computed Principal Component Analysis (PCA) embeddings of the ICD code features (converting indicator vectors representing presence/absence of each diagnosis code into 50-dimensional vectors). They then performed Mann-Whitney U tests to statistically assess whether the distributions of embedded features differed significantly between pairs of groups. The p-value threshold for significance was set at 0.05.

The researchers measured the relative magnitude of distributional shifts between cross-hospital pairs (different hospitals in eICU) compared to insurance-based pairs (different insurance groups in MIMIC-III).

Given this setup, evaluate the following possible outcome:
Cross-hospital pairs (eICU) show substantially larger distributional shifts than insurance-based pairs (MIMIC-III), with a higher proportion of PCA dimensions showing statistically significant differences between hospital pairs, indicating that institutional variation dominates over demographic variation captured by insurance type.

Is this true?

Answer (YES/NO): YES